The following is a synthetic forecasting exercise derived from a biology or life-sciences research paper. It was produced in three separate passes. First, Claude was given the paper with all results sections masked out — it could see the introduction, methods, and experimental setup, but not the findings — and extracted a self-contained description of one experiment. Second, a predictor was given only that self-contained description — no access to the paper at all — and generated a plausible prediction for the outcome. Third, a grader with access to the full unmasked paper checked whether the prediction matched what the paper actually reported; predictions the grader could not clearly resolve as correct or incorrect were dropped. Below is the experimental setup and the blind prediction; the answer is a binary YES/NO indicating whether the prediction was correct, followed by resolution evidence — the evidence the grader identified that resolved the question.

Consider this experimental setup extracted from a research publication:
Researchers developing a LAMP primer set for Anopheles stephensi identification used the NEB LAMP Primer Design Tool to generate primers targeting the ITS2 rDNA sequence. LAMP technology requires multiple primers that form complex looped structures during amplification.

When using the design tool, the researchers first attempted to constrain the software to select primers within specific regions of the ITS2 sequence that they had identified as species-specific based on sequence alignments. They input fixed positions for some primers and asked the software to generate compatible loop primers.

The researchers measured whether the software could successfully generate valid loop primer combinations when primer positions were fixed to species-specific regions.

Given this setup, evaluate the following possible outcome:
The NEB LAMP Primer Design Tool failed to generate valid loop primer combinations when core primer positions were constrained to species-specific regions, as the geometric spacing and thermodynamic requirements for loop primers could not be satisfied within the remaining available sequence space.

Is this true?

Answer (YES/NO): YES